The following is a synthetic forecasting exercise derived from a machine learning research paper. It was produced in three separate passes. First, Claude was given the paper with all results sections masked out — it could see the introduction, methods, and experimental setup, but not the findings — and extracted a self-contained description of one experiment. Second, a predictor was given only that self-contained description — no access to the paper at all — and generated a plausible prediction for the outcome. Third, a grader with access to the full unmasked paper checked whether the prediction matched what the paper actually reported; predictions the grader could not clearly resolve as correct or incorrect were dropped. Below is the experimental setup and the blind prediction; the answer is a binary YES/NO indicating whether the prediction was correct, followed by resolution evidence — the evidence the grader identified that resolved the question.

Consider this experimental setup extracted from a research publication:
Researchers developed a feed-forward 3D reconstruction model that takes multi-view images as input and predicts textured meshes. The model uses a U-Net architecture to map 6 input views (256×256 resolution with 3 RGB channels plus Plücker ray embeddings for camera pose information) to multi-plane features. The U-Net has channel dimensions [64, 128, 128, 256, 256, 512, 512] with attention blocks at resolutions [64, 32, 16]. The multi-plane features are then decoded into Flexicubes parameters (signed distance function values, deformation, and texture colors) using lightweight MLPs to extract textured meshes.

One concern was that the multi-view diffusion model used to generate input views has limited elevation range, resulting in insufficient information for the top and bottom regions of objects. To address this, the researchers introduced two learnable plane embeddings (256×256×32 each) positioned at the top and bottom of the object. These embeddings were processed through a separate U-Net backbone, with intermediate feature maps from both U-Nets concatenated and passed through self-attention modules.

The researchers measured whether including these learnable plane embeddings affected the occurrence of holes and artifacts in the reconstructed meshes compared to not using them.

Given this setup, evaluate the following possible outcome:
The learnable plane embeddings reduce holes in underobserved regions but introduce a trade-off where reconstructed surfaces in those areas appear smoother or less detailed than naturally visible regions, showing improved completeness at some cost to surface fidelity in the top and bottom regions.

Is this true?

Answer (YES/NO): NO